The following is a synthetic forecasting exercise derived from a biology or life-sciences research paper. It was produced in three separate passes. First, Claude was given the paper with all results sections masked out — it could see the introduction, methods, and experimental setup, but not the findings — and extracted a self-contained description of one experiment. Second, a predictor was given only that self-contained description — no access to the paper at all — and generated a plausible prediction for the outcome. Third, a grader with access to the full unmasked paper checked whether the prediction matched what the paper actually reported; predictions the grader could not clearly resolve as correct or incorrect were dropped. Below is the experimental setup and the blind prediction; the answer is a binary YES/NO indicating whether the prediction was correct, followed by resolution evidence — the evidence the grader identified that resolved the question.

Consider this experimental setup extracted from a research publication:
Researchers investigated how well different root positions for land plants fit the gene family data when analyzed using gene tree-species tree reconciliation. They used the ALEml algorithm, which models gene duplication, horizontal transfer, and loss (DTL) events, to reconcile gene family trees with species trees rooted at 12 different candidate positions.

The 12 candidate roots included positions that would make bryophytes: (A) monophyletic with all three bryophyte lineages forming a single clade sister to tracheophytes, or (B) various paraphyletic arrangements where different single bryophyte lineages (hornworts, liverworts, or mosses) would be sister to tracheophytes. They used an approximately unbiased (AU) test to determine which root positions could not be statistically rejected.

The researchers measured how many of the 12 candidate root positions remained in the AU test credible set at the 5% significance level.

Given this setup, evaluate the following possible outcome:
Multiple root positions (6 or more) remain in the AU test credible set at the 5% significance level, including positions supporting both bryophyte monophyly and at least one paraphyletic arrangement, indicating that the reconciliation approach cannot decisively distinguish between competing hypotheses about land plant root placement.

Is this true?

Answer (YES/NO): NO